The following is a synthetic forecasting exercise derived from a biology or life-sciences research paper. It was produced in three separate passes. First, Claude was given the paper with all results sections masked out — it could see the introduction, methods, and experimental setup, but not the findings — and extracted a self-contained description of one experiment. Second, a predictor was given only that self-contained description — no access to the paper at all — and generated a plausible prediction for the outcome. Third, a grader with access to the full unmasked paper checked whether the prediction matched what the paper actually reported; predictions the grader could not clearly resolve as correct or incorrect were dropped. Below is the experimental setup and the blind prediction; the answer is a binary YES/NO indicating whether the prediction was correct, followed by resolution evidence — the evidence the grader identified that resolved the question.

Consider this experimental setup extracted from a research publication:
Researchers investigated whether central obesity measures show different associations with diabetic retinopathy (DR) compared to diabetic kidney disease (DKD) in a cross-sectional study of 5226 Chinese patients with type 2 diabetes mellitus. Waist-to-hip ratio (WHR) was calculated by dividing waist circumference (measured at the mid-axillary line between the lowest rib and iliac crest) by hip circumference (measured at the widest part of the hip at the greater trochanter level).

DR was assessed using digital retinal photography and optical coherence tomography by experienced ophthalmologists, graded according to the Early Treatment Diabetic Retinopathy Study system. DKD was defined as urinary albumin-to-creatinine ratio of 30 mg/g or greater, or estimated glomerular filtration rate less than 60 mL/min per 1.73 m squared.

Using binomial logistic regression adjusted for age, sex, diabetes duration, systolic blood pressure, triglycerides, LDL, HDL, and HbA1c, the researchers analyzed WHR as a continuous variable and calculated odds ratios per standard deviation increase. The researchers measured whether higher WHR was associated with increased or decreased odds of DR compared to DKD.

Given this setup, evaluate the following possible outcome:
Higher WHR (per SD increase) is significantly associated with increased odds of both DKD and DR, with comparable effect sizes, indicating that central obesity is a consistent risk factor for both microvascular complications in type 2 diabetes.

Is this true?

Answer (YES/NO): NO